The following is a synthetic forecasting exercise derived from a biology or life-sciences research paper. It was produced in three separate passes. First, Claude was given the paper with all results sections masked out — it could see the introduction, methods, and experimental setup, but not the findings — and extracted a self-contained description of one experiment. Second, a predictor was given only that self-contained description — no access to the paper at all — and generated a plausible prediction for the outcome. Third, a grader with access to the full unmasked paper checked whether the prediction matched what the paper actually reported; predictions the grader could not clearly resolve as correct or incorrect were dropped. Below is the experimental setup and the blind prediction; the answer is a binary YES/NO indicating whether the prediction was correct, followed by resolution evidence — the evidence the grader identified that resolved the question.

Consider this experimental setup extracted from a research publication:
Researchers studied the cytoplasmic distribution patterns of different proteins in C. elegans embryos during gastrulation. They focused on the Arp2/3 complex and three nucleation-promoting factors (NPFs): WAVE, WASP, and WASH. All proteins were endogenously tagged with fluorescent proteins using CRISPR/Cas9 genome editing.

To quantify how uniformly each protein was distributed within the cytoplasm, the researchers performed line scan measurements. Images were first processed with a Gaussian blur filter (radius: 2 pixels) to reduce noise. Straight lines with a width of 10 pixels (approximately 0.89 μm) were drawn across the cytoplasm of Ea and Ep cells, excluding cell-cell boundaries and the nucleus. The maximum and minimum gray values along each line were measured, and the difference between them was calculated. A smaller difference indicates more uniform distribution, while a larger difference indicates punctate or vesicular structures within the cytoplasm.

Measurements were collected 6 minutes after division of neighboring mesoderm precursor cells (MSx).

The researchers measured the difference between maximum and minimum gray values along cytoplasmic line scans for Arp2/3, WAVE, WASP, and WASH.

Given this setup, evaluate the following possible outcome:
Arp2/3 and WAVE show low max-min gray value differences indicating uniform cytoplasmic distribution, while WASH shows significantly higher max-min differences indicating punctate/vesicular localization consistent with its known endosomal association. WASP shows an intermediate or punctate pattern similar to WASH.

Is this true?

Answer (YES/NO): NO